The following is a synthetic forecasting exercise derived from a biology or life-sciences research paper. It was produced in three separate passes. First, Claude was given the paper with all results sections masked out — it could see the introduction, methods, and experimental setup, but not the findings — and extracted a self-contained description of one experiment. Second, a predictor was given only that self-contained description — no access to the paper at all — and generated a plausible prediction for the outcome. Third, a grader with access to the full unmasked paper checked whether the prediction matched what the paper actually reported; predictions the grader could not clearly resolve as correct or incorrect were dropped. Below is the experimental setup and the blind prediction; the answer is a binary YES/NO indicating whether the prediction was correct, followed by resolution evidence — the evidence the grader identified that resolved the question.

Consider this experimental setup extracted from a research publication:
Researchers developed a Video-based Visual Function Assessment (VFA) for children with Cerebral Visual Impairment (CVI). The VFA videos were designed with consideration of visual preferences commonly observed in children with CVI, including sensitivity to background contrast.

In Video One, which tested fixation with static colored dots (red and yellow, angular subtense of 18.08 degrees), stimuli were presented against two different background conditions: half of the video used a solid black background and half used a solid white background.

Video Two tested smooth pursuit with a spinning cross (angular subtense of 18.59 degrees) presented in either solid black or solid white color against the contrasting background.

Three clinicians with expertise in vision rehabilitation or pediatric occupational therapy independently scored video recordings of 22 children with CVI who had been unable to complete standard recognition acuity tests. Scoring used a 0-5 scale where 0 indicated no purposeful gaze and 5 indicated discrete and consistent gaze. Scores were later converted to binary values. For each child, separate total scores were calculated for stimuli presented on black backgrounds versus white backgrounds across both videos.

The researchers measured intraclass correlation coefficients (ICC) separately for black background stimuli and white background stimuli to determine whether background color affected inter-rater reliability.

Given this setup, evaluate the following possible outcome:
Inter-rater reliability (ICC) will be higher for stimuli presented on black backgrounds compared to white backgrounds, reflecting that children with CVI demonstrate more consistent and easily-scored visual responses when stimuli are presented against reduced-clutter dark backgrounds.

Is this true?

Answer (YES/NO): NO